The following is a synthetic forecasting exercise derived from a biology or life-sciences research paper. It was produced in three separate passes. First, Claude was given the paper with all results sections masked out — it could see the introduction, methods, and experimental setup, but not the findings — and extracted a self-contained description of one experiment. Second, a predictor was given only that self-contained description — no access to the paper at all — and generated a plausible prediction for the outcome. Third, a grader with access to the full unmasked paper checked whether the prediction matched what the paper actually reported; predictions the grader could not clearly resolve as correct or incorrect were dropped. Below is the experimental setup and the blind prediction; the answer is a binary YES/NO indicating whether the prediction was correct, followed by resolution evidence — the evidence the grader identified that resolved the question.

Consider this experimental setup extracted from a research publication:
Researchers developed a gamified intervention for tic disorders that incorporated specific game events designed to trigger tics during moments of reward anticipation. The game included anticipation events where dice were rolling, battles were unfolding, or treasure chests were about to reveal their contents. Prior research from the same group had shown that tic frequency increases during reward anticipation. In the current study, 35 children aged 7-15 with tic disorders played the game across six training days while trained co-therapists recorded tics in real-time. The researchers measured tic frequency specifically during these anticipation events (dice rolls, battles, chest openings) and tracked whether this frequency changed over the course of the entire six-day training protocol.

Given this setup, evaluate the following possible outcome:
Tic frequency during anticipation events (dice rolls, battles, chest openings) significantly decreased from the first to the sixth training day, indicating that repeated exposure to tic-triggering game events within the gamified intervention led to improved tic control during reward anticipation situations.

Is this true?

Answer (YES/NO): YES